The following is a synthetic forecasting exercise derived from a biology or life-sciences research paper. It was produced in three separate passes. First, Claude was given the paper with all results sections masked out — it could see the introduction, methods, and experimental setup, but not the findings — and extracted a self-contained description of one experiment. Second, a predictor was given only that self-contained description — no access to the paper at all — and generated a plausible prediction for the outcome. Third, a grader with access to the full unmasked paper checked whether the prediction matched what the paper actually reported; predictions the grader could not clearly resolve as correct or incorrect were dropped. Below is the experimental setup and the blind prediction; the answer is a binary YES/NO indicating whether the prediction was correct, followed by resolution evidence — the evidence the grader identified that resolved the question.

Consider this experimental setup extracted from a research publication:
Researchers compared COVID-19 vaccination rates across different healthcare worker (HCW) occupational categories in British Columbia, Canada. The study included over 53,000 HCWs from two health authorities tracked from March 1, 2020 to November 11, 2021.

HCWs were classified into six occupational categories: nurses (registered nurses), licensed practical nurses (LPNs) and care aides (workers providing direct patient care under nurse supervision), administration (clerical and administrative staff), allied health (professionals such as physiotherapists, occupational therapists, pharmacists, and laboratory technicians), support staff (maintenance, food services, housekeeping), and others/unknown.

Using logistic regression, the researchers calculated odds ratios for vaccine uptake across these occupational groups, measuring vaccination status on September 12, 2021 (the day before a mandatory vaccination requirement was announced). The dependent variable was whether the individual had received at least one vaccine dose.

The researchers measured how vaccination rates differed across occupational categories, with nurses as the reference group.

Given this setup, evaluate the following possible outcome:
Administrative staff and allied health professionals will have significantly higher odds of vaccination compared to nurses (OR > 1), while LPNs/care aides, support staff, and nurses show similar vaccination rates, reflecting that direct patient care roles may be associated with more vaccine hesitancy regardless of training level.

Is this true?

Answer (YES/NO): NO